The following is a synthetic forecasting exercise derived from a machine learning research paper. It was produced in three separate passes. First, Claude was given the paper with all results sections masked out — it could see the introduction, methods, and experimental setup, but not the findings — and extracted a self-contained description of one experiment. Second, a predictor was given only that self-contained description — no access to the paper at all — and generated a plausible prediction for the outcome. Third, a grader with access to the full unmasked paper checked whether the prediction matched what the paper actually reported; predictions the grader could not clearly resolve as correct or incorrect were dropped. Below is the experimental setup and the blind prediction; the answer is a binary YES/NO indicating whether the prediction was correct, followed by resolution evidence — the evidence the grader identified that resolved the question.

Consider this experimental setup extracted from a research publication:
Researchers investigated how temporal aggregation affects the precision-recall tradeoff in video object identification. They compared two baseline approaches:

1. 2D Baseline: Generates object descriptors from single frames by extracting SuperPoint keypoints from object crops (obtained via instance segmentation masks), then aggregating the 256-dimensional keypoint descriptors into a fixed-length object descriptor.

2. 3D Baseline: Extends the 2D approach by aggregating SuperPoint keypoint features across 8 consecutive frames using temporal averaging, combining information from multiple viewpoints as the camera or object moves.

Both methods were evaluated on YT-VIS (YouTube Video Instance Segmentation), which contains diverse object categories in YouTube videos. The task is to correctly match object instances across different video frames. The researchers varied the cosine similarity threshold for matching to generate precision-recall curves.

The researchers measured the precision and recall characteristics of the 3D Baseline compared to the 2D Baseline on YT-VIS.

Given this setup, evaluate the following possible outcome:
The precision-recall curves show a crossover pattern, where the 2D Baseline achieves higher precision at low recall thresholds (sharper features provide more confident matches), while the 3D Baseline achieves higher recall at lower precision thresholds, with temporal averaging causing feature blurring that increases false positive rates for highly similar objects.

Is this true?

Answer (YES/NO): YES